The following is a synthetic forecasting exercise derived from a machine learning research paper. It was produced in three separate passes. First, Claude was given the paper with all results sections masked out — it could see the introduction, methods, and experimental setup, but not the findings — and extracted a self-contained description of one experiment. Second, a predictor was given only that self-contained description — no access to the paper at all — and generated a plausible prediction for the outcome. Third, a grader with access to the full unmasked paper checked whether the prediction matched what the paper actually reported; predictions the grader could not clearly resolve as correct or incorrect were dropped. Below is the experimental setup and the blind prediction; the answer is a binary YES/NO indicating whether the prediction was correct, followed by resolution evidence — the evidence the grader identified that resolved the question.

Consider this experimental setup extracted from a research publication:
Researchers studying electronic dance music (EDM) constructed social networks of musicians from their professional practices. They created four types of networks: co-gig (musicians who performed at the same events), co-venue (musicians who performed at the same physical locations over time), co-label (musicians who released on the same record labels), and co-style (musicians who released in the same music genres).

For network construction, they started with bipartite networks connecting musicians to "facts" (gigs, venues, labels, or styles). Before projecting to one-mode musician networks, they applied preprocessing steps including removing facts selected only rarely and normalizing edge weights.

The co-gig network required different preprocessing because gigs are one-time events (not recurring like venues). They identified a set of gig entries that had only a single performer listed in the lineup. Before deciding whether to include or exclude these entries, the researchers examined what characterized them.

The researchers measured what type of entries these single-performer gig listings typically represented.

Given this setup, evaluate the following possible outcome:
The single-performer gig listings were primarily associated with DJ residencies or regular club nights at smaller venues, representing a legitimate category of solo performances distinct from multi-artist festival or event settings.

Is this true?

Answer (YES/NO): NO